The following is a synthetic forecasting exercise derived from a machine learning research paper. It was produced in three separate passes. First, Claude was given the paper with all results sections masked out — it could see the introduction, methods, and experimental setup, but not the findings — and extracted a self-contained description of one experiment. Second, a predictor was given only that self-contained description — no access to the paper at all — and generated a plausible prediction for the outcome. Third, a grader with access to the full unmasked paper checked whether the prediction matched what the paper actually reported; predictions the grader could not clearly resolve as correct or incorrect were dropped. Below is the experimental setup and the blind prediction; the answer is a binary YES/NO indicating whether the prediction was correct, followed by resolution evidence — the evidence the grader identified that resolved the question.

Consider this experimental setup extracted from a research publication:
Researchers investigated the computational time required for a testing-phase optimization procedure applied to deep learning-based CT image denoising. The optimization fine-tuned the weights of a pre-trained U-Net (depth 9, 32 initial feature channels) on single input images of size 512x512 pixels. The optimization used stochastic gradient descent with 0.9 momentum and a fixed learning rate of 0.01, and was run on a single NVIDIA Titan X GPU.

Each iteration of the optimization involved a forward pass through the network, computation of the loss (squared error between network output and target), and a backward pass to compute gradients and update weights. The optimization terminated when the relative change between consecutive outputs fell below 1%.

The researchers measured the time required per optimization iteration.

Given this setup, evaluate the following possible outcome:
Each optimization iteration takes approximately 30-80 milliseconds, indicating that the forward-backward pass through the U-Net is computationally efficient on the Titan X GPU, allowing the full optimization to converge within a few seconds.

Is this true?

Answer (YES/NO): YES